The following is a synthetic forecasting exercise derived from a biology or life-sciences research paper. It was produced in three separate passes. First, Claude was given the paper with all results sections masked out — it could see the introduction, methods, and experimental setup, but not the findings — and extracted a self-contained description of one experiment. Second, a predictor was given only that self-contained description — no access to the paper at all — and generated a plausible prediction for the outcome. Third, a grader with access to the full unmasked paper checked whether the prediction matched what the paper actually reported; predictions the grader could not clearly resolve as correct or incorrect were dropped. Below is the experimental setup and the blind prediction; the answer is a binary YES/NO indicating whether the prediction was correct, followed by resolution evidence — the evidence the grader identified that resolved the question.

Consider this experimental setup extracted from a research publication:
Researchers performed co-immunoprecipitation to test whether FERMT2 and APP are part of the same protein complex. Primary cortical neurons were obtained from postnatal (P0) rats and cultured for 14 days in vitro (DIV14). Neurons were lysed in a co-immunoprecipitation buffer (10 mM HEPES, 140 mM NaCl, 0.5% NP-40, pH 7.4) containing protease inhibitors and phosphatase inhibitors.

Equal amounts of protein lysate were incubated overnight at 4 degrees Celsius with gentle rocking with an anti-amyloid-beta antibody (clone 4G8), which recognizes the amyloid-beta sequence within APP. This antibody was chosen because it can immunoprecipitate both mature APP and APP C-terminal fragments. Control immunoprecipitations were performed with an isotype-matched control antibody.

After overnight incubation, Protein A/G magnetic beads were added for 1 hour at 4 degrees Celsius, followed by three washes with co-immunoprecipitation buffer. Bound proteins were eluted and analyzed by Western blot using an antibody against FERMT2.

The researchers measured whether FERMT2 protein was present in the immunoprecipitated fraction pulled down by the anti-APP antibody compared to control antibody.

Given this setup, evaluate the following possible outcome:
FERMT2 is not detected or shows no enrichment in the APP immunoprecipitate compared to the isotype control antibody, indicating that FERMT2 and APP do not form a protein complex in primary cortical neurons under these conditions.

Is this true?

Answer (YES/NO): NO